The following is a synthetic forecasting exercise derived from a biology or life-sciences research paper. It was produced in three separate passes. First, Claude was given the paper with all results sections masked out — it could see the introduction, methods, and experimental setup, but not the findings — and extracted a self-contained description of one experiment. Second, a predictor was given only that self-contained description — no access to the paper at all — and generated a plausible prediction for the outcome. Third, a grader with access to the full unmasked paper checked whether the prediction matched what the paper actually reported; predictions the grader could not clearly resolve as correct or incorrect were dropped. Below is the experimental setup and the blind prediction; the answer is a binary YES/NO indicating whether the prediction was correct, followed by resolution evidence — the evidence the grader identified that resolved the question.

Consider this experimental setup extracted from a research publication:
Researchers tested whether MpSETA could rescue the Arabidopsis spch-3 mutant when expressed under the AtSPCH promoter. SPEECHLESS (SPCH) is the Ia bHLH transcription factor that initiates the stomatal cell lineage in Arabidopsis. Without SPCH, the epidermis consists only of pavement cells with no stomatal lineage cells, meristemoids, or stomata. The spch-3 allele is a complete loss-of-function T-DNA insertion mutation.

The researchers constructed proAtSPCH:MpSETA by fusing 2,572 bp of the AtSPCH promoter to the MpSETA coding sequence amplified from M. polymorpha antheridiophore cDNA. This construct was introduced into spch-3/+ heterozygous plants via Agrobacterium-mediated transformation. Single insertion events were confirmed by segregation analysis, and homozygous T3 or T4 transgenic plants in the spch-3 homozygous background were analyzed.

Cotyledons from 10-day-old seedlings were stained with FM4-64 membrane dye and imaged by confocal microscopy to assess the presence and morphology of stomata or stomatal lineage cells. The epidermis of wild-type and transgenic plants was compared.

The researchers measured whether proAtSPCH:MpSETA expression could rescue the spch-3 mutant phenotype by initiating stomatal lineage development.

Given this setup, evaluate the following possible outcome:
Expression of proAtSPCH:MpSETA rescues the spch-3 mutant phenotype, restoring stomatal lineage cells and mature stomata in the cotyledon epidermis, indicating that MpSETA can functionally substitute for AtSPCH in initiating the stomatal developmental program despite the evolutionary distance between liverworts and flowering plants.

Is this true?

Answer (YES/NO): NO